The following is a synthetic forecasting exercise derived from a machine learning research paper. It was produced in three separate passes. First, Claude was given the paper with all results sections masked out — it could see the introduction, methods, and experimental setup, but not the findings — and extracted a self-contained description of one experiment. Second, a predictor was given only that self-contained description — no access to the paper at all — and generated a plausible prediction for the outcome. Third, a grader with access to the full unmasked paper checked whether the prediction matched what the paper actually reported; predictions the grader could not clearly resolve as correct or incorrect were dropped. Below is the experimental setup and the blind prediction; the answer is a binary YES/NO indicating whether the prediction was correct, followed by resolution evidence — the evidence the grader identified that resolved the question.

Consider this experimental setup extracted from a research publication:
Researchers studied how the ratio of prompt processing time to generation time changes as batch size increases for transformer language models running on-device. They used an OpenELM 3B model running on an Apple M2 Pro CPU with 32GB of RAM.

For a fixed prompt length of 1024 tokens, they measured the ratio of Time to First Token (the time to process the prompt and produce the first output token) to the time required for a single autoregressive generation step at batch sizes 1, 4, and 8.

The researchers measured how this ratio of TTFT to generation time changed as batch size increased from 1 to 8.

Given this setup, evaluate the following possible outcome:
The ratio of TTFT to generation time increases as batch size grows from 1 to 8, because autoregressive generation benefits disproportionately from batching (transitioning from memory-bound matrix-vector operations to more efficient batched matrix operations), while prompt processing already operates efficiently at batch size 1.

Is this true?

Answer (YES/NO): YES